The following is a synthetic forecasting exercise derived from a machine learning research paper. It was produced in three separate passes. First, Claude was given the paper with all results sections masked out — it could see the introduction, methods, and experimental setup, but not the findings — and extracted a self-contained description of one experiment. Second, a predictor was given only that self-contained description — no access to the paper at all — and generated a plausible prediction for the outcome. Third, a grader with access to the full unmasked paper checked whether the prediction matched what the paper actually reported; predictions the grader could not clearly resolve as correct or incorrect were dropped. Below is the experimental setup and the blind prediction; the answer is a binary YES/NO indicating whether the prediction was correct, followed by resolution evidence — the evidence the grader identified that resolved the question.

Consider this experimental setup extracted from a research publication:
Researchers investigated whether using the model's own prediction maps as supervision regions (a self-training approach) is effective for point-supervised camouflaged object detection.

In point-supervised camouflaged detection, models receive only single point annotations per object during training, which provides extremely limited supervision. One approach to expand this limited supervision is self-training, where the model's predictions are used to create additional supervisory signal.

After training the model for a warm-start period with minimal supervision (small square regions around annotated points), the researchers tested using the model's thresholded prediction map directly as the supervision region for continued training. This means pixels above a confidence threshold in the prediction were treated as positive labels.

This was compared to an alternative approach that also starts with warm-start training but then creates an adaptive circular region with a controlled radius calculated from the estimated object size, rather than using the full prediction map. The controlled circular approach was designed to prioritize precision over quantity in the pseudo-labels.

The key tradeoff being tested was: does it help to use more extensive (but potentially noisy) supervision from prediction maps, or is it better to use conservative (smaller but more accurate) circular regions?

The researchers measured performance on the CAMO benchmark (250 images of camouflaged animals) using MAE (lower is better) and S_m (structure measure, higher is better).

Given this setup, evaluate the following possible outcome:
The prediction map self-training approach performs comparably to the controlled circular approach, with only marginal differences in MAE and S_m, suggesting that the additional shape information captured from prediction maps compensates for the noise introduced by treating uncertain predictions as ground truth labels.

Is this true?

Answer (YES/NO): NO